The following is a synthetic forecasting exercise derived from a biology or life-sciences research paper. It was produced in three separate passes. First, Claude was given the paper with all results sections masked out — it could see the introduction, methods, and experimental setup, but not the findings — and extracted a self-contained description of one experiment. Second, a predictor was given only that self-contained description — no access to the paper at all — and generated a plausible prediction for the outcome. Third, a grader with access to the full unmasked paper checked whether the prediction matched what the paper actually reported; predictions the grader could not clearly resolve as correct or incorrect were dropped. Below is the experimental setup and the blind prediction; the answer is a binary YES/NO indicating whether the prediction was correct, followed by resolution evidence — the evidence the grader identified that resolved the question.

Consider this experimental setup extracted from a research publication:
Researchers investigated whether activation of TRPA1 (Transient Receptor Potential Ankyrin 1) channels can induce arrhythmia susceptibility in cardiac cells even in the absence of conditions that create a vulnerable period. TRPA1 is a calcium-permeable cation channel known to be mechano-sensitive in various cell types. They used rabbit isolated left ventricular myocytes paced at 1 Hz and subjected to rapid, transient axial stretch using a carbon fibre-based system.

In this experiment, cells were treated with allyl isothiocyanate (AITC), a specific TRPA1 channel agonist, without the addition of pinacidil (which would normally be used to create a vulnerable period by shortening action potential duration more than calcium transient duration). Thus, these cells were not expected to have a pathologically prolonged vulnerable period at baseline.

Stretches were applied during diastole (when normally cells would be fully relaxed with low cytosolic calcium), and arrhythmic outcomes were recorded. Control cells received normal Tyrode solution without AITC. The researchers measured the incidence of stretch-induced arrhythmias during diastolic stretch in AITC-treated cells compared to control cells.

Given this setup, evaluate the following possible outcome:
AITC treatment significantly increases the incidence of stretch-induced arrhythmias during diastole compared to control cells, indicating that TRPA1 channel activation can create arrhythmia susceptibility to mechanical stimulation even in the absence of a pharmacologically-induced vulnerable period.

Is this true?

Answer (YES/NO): YES